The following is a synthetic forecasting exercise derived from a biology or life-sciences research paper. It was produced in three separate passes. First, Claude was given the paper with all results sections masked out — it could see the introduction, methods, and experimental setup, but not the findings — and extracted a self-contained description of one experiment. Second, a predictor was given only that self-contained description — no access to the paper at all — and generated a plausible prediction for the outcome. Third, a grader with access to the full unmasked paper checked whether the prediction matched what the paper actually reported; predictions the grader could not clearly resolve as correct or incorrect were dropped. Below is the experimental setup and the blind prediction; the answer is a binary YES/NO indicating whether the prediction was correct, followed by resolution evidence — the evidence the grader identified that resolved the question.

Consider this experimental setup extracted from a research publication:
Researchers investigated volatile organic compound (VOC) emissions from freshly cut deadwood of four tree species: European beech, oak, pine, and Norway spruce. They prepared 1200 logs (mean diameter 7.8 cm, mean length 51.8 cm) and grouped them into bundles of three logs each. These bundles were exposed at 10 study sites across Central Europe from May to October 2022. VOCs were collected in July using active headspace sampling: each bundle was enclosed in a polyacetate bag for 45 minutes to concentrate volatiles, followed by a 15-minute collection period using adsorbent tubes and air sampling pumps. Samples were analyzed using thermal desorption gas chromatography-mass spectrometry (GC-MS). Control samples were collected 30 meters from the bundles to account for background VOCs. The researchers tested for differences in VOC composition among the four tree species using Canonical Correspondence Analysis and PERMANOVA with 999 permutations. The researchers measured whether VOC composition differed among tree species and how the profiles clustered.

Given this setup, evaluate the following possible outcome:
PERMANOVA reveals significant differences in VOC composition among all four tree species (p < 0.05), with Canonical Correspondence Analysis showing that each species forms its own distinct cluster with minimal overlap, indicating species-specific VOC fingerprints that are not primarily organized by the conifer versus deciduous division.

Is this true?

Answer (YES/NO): NO